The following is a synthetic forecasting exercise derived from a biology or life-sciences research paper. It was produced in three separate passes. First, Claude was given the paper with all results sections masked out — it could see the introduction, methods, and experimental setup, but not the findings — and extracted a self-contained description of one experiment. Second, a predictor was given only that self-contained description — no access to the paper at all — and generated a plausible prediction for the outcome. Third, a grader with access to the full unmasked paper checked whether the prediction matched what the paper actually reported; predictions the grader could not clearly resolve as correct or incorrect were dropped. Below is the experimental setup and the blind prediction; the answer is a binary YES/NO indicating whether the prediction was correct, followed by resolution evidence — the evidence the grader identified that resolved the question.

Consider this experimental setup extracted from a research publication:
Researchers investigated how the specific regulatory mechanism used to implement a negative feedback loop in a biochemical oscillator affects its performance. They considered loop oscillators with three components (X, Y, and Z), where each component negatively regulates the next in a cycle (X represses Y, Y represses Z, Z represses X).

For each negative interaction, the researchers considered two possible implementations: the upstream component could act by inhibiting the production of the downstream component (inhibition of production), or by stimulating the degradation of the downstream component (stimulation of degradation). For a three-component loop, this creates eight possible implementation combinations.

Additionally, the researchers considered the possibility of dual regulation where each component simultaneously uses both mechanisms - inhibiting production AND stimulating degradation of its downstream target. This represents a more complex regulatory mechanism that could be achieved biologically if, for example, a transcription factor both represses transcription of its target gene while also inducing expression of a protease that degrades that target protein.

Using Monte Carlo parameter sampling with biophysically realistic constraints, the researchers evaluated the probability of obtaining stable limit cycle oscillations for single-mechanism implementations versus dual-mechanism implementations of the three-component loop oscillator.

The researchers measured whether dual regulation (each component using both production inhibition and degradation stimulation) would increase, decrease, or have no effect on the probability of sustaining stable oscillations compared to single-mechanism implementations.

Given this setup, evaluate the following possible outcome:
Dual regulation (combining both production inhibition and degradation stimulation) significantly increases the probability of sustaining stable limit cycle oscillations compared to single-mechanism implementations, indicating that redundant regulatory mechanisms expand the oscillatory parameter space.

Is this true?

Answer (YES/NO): YES